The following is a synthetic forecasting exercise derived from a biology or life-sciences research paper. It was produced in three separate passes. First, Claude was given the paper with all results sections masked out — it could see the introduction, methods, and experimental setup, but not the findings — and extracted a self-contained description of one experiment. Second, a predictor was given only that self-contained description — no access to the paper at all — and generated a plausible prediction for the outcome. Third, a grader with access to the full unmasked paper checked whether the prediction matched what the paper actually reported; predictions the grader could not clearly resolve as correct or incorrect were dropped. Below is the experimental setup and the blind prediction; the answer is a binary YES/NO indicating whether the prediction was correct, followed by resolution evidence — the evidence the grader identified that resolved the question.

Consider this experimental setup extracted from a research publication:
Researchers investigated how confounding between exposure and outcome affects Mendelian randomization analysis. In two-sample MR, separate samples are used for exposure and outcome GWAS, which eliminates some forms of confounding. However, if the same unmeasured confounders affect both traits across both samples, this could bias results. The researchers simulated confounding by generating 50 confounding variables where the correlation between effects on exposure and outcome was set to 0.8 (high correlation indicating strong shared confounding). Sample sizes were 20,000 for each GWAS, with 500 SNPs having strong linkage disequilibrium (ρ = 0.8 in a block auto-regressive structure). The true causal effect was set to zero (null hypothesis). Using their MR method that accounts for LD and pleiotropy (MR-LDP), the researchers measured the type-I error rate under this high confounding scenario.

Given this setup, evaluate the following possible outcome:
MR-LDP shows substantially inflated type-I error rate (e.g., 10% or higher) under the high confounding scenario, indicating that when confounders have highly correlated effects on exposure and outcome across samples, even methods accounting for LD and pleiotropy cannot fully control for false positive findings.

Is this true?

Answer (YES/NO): NO